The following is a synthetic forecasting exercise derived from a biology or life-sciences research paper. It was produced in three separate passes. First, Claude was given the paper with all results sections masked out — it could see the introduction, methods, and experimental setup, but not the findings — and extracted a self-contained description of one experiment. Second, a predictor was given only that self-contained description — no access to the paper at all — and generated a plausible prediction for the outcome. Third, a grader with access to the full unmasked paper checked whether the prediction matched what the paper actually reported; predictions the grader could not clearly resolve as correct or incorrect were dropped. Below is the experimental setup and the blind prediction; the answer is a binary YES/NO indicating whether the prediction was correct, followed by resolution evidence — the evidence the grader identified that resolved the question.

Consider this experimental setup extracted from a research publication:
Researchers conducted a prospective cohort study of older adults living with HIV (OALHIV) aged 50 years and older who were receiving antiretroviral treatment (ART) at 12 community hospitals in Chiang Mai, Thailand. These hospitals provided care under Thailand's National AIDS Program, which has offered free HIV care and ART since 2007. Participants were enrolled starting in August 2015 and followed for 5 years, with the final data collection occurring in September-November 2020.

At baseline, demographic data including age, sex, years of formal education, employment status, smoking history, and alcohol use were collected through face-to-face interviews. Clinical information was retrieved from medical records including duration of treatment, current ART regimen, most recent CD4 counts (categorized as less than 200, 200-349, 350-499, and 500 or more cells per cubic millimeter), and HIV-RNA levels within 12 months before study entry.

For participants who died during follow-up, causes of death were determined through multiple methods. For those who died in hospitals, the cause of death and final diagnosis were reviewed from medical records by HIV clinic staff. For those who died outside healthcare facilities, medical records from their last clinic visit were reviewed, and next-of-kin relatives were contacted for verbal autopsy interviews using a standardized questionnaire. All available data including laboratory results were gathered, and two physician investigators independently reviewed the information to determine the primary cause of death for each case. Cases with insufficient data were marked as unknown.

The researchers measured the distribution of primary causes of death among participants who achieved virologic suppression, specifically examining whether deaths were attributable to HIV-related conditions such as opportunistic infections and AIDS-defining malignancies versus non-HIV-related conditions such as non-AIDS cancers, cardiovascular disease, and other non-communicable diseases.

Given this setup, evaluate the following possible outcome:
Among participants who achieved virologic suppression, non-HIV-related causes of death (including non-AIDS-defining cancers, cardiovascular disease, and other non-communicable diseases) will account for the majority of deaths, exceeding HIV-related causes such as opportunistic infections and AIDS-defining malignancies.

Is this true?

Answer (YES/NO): YES